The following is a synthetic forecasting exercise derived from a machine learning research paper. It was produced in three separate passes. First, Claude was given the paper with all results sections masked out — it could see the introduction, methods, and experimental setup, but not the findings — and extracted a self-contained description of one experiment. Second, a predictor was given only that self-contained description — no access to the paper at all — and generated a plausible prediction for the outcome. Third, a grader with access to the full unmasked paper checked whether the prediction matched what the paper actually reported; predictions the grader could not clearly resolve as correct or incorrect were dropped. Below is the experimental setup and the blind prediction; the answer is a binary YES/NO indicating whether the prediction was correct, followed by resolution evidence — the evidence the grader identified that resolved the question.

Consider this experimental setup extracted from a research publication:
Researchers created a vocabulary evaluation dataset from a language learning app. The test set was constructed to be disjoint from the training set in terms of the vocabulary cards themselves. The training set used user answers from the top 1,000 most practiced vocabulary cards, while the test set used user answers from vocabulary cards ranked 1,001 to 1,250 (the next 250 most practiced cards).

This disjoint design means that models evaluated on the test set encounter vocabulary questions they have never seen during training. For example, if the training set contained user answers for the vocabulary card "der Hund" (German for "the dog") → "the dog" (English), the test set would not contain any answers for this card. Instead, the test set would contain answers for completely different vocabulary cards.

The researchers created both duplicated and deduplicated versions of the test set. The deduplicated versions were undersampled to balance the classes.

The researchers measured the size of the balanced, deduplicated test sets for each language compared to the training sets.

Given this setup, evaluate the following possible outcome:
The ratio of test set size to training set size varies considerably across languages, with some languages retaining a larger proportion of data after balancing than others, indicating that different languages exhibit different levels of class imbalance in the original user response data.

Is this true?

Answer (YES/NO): NO